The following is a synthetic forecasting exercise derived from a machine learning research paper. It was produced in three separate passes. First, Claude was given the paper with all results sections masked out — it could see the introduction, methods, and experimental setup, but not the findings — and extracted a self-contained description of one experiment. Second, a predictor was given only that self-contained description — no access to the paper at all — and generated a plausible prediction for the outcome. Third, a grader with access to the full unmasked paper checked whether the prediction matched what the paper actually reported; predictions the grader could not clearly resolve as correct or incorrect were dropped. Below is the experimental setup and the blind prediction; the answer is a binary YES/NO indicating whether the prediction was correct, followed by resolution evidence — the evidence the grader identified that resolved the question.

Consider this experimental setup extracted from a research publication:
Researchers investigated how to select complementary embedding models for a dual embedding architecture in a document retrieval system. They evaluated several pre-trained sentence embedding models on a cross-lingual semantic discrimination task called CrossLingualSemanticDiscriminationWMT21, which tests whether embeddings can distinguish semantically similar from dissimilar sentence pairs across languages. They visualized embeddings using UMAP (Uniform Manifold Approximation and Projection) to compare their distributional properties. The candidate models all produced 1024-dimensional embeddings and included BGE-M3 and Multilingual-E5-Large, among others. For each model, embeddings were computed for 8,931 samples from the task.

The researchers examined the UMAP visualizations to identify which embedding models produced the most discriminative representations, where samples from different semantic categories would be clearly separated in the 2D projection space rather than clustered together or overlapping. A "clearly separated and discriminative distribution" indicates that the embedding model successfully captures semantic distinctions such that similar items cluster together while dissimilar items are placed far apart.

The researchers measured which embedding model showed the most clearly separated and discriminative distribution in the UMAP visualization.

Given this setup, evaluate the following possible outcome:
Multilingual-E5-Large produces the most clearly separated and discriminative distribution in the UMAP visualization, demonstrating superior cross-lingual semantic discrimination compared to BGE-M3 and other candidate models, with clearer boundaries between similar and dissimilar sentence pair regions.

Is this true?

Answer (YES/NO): NO